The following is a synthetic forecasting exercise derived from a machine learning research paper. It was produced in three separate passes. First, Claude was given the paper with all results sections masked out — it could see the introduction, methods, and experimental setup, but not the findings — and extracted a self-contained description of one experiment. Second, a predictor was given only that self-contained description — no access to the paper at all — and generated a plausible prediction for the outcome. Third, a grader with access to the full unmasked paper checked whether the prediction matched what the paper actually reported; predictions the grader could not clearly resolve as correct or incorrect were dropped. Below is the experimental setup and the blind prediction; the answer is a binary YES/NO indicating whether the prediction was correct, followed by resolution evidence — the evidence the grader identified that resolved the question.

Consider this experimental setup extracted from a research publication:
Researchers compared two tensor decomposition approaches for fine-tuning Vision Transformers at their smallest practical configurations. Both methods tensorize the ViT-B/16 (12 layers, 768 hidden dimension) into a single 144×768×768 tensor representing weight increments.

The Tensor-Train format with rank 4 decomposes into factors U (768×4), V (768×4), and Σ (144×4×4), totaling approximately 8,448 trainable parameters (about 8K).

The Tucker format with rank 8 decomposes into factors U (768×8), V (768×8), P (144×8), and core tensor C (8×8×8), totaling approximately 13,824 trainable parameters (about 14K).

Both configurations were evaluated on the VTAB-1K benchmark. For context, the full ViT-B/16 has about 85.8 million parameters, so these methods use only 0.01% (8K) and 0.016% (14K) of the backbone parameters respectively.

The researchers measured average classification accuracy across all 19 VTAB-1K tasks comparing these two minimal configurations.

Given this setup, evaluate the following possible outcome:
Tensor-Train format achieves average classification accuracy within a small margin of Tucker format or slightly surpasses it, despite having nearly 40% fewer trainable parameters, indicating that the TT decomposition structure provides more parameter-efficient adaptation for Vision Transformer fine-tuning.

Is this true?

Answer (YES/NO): NO